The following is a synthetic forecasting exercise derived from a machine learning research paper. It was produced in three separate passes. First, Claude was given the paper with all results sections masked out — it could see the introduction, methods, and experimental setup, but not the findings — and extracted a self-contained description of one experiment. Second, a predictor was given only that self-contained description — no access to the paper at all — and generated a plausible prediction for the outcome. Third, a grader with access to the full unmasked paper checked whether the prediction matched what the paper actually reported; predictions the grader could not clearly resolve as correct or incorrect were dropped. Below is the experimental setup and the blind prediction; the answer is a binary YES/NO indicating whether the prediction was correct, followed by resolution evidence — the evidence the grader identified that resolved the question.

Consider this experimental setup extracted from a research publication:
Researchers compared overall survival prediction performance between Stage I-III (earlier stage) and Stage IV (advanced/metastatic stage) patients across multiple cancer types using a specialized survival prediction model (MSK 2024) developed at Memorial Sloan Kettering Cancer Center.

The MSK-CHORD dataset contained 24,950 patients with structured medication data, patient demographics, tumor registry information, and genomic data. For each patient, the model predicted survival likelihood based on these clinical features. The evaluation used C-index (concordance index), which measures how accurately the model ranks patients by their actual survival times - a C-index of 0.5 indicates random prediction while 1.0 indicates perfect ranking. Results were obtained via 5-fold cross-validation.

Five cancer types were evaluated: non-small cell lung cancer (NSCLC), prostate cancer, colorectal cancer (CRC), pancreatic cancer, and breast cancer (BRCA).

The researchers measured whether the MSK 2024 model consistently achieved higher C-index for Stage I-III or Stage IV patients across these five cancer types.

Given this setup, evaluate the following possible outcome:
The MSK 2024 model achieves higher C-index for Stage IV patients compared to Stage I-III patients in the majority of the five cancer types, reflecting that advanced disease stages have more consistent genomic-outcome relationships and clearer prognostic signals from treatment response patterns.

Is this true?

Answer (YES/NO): NO